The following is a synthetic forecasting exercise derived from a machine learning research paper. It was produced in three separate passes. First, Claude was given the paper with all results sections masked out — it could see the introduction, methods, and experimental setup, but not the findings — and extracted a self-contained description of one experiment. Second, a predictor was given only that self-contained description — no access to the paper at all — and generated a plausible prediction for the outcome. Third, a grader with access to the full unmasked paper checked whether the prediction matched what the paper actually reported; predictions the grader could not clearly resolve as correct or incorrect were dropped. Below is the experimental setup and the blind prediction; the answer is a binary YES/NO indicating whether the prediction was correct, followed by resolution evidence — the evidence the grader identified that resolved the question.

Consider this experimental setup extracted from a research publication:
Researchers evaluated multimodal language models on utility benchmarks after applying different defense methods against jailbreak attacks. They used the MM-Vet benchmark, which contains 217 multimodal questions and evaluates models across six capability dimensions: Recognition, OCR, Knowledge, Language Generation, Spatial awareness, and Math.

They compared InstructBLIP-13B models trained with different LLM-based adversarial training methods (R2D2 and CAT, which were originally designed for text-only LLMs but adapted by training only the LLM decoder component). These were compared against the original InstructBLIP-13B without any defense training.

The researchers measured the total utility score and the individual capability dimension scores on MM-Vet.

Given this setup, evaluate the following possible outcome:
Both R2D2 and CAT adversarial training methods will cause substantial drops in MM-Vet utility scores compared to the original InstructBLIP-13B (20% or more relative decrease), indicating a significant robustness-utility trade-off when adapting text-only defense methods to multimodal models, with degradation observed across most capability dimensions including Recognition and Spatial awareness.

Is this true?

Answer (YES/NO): NO